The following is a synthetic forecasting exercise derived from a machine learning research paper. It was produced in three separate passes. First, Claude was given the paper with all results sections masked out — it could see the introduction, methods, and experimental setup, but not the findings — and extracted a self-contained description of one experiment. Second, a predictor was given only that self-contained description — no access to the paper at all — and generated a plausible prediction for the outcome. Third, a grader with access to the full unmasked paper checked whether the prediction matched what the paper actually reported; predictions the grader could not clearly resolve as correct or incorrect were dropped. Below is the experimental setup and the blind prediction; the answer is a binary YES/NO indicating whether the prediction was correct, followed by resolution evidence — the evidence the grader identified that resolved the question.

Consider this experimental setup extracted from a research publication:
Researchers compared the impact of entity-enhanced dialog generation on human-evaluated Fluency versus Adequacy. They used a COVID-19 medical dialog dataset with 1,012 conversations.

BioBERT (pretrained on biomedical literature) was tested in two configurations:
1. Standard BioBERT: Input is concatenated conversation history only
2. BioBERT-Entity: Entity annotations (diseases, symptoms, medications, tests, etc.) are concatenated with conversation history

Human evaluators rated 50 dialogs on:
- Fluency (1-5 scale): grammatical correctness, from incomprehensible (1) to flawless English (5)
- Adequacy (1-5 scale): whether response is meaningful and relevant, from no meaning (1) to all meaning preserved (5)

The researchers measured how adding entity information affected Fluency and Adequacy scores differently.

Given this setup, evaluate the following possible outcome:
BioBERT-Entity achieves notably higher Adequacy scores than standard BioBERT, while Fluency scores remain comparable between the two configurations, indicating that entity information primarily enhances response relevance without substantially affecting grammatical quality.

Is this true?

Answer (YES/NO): YES